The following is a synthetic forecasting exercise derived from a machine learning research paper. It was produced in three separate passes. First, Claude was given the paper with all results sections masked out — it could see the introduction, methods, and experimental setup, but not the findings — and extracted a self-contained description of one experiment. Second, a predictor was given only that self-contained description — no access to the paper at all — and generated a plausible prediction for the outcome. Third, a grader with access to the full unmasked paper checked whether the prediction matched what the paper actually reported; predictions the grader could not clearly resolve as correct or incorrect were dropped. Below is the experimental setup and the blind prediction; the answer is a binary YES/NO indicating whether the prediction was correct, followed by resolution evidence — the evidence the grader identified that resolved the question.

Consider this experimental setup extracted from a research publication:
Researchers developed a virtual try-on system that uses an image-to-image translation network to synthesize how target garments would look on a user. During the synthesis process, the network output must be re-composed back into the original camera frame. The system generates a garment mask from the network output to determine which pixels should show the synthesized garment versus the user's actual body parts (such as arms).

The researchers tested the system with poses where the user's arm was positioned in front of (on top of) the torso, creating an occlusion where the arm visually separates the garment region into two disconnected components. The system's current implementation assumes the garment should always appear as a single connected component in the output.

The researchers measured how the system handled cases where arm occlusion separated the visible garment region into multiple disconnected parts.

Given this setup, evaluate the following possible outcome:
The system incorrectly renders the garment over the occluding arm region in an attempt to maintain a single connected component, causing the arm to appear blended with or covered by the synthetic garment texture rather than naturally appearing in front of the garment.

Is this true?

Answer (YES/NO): NO